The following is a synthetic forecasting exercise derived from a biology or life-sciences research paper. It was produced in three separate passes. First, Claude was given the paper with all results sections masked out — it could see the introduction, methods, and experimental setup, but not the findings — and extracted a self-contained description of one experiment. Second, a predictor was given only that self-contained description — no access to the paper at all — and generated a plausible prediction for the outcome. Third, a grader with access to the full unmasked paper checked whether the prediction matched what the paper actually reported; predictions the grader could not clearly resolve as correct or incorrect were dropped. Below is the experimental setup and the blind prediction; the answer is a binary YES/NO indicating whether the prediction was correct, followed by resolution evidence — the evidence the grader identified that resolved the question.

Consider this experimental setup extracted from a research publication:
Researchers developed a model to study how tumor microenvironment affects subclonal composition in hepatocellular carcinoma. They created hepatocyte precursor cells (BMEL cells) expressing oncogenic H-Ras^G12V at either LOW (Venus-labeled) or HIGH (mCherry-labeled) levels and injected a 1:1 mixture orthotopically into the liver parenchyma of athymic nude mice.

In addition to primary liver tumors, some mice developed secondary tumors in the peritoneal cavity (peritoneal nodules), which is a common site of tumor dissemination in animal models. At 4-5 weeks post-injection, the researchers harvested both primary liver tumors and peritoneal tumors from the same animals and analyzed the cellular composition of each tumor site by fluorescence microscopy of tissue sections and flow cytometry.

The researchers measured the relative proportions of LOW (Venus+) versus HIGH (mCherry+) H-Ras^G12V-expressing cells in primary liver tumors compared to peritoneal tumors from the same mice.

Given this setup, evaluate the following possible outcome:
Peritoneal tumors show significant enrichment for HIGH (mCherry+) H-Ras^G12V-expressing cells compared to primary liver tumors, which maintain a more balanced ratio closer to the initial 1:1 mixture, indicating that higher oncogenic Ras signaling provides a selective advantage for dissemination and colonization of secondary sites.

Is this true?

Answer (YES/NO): NO